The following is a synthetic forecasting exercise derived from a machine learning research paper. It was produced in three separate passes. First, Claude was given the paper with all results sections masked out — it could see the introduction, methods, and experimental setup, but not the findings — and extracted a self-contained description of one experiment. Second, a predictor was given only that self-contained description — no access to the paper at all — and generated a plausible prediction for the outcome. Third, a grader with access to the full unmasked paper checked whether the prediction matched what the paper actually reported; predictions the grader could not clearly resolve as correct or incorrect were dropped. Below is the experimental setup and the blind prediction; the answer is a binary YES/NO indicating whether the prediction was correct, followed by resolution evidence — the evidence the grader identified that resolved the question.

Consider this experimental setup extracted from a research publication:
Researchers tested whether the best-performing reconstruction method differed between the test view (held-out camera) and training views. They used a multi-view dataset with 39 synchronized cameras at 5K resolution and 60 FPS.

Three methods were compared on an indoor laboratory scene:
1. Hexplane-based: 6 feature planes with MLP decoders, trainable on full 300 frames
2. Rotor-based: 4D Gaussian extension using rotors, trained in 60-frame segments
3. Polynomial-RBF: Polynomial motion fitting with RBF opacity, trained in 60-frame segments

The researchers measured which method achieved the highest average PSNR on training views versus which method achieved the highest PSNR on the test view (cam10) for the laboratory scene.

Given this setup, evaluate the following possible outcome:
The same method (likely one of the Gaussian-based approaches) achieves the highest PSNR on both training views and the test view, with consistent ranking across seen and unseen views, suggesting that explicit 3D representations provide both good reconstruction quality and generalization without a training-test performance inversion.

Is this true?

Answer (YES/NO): YES